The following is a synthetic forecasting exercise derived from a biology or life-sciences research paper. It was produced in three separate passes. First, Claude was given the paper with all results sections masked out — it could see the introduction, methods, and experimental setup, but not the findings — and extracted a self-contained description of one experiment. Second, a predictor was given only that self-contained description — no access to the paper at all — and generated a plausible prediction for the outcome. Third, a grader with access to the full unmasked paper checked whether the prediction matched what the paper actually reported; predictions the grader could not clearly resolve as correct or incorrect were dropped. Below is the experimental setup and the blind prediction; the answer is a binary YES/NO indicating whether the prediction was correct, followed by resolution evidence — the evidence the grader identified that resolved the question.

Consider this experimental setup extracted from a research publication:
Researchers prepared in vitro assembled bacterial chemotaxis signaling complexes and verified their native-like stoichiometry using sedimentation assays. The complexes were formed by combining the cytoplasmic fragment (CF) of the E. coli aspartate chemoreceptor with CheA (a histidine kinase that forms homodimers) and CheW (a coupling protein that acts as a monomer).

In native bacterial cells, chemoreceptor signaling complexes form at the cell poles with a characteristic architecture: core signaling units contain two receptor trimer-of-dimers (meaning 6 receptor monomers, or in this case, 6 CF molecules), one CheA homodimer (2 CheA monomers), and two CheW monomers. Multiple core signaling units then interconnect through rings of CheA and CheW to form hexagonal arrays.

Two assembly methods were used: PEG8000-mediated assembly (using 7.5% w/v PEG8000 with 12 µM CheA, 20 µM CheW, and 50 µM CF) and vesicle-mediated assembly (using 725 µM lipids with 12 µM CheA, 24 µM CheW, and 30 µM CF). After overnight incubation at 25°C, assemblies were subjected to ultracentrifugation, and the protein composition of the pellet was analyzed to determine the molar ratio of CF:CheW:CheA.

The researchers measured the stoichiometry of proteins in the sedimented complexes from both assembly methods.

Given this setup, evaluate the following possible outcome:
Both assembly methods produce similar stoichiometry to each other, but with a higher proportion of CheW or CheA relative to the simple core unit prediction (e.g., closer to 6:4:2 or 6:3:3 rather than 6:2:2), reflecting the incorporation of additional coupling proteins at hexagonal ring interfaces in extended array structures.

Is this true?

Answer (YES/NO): NO